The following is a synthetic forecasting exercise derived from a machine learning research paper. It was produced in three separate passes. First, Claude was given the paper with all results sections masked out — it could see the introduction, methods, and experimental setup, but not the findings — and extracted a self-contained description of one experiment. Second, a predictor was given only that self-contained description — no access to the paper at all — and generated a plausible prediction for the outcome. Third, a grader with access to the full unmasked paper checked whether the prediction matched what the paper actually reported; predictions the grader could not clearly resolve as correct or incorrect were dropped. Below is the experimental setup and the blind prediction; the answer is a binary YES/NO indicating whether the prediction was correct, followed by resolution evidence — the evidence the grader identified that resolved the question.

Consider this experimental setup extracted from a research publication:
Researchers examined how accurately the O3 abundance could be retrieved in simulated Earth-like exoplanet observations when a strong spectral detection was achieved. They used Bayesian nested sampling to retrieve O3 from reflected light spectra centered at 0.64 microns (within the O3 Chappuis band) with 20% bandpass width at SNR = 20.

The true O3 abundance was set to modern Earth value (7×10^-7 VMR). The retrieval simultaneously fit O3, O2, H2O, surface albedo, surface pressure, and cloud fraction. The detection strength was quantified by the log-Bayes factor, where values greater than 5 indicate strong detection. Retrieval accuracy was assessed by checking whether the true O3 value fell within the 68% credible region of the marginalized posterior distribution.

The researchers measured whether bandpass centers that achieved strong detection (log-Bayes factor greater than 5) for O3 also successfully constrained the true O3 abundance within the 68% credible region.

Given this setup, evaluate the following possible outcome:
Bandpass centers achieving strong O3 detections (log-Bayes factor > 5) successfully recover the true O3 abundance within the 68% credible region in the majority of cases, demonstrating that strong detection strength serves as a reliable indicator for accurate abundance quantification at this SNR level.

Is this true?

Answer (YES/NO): NO